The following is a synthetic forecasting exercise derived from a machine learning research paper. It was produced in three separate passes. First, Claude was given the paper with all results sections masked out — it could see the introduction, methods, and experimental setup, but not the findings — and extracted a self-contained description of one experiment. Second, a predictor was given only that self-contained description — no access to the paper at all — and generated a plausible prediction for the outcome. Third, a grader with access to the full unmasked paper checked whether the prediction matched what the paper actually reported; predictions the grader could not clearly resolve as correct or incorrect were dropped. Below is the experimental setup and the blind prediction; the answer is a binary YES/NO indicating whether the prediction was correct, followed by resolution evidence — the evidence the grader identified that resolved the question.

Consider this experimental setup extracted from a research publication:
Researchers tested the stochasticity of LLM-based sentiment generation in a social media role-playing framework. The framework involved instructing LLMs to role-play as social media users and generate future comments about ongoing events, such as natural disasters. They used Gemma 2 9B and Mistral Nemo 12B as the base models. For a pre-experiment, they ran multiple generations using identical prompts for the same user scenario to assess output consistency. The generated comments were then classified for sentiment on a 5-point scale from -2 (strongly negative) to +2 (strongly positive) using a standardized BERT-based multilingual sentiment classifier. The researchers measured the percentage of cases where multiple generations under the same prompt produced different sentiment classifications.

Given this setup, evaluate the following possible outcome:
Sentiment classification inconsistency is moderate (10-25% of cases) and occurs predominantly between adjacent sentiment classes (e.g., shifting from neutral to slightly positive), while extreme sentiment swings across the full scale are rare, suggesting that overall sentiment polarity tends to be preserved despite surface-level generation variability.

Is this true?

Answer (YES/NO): NO